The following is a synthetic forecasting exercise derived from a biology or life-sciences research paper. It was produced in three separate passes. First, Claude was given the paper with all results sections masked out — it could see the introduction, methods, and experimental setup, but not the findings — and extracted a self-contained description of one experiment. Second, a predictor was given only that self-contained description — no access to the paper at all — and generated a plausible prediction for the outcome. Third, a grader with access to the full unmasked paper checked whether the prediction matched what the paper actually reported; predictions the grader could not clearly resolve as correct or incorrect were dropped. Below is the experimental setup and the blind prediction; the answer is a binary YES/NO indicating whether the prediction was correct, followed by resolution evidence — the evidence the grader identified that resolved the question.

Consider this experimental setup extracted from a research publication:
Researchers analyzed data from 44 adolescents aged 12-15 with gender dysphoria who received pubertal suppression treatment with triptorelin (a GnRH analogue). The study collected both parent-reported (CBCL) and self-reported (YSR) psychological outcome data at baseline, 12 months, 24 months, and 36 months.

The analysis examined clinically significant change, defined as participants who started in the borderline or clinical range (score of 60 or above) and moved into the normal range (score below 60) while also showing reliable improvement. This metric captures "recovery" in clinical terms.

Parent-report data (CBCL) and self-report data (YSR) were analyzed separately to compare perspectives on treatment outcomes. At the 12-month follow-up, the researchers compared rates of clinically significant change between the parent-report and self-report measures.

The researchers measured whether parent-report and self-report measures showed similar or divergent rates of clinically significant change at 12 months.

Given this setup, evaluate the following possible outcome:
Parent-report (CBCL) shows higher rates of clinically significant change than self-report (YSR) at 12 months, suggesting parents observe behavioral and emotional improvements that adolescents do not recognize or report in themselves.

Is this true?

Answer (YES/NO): NO